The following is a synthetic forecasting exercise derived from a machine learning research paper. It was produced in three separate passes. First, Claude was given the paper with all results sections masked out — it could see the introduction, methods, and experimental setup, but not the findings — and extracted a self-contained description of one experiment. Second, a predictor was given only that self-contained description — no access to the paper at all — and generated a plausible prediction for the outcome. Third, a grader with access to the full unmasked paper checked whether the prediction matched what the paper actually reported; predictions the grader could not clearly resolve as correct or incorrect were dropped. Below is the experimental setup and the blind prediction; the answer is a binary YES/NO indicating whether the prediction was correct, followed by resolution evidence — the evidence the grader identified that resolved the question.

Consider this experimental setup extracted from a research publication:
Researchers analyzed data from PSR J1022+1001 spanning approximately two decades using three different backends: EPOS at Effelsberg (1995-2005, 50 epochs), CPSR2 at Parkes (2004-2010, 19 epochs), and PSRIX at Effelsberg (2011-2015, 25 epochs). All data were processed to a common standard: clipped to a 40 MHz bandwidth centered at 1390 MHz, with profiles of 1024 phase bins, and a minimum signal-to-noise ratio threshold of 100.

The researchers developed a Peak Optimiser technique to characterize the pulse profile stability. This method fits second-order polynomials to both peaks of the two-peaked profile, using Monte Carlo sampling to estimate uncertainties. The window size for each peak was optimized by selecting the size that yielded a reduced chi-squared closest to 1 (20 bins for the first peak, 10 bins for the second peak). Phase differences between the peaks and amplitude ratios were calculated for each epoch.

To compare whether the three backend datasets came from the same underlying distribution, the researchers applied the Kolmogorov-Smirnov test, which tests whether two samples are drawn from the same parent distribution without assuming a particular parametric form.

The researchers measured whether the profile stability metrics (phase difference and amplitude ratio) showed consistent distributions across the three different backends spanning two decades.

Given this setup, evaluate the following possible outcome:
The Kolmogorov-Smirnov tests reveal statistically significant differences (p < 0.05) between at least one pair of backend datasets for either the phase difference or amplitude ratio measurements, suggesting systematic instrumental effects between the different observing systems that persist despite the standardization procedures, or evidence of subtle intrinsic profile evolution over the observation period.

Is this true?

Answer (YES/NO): NO